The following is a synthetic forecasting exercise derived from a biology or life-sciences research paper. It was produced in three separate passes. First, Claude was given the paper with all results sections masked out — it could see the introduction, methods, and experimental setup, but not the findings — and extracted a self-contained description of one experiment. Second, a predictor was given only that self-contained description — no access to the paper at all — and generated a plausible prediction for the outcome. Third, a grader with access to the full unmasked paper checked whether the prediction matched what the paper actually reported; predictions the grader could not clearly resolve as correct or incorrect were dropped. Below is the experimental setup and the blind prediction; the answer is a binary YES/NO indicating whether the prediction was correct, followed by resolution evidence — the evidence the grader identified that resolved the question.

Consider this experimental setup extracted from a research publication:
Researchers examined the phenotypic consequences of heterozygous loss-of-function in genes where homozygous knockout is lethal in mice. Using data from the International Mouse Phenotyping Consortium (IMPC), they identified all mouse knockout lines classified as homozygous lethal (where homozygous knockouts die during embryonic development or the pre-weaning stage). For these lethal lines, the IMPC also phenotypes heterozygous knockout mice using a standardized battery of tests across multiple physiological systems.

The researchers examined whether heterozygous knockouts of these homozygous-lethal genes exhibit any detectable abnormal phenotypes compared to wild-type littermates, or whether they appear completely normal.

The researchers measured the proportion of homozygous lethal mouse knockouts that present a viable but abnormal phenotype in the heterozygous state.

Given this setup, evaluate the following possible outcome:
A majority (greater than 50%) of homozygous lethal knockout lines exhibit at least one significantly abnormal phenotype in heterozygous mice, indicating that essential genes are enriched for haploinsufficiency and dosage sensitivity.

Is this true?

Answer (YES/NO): YES